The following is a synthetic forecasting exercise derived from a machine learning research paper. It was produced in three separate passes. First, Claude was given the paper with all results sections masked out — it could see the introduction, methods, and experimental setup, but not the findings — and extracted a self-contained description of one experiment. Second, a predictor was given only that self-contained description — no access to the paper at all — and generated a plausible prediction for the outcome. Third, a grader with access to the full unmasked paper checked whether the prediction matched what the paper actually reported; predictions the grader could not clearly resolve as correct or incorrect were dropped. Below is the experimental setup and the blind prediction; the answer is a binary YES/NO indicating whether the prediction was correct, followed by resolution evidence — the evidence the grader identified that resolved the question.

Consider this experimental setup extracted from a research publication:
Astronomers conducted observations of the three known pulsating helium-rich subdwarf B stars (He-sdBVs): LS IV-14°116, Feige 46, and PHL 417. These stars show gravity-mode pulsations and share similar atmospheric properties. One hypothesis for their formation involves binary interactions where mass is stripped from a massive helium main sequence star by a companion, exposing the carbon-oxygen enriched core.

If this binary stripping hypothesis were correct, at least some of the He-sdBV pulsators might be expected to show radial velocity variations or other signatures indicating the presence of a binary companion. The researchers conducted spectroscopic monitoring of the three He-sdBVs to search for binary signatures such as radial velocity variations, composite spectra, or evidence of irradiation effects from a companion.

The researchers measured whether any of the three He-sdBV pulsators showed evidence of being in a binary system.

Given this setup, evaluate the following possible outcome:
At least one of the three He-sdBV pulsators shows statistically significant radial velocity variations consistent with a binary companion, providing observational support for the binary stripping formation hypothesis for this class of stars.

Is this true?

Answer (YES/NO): NO